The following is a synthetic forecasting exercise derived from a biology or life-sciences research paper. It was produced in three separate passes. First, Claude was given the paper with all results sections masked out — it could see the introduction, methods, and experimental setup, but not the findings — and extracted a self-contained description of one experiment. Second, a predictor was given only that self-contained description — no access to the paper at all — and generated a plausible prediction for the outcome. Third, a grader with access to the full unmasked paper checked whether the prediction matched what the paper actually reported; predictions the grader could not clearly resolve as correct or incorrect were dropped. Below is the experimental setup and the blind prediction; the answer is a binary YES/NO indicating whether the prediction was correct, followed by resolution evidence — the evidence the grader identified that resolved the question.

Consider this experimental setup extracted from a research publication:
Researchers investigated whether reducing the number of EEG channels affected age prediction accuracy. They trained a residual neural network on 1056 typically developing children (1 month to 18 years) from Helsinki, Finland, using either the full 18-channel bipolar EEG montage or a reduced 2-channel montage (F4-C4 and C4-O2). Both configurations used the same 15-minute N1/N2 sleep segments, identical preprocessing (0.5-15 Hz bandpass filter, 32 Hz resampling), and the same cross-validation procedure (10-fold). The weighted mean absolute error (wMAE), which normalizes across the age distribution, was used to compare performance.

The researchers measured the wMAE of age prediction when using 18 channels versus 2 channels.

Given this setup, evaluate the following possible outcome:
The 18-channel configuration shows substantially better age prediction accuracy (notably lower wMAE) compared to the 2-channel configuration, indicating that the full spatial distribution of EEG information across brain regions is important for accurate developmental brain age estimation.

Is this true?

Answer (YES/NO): YES